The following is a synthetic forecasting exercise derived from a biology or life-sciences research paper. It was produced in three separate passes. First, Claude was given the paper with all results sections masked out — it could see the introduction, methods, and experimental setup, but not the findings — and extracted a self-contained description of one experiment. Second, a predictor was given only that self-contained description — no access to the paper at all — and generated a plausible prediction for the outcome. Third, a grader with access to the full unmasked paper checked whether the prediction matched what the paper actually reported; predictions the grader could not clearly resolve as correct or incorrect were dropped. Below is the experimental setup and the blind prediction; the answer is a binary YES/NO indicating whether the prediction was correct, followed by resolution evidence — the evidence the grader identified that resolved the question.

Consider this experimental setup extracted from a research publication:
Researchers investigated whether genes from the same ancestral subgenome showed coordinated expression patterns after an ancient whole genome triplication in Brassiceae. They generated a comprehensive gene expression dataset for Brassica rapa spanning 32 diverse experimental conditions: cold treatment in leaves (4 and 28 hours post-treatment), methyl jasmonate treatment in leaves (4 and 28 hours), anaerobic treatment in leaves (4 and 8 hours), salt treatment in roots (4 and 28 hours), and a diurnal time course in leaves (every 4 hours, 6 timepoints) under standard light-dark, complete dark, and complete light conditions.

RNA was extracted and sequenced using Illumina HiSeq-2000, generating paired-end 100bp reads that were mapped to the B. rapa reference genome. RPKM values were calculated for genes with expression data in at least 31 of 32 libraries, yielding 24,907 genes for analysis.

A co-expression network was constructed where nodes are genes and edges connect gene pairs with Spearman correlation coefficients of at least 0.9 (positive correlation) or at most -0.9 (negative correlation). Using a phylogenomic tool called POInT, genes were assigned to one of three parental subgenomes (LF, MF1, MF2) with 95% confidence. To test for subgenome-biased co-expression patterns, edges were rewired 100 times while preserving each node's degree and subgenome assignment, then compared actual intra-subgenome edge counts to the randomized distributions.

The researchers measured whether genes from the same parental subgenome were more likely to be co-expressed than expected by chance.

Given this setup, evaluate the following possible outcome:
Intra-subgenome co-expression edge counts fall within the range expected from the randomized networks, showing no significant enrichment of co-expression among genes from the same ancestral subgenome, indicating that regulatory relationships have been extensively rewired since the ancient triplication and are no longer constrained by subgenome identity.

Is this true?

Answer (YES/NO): YES